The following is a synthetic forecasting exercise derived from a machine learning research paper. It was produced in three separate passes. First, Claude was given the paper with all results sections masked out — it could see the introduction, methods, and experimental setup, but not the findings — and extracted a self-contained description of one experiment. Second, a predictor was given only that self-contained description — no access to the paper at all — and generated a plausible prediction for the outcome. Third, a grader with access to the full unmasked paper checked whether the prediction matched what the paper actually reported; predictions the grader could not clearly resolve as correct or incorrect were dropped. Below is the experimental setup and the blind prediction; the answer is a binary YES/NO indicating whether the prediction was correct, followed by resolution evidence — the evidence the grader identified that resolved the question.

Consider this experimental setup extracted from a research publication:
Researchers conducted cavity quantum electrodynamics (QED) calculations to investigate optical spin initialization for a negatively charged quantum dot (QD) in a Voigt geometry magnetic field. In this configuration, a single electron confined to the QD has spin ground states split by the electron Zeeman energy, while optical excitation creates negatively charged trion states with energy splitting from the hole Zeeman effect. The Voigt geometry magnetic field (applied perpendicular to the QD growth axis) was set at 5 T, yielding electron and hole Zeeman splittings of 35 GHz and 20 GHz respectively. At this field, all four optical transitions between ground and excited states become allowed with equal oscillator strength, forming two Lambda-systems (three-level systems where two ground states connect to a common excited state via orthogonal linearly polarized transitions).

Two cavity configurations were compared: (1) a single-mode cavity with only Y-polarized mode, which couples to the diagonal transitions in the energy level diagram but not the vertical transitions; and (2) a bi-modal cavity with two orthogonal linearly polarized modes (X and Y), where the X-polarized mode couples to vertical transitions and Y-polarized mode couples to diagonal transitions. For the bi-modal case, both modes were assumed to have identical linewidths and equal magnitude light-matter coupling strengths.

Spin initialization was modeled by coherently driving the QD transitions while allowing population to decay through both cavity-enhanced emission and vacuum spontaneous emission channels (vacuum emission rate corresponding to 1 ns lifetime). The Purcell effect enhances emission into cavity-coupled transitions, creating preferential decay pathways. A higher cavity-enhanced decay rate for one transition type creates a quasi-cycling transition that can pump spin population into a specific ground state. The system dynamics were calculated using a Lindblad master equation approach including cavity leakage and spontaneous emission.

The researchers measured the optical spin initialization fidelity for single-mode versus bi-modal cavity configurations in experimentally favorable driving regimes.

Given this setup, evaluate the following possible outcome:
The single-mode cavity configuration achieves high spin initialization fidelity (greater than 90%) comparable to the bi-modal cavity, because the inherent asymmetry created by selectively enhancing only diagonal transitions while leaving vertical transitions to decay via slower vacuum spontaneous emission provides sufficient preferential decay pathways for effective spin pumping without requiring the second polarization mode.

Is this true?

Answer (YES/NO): NO